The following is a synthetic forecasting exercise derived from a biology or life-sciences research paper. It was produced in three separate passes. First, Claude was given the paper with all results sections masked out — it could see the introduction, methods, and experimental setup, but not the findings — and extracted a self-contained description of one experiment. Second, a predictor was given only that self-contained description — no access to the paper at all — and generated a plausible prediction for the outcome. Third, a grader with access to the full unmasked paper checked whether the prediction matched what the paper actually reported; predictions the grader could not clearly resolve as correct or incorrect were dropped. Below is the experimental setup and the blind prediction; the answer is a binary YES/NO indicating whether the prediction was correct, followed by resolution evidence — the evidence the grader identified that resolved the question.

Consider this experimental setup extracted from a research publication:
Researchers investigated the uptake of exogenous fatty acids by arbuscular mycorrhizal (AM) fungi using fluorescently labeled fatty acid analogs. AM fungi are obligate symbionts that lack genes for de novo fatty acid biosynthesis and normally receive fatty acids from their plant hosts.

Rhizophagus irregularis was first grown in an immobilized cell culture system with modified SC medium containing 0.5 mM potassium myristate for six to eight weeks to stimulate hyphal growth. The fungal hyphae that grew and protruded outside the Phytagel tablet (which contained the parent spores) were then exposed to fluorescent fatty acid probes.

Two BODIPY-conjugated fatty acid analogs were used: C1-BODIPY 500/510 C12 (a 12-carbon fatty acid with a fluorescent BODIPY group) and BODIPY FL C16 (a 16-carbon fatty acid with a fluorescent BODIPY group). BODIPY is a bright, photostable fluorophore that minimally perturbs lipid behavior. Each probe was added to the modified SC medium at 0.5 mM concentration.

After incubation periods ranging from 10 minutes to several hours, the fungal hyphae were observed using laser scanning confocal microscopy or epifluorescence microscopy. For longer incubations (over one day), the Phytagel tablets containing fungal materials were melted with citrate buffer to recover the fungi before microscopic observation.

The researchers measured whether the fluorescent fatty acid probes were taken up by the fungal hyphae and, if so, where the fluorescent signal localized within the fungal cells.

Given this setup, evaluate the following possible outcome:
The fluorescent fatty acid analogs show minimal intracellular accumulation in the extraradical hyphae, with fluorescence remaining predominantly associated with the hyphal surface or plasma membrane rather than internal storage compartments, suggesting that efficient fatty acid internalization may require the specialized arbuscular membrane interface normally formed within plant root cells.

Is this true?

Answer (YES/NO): NO